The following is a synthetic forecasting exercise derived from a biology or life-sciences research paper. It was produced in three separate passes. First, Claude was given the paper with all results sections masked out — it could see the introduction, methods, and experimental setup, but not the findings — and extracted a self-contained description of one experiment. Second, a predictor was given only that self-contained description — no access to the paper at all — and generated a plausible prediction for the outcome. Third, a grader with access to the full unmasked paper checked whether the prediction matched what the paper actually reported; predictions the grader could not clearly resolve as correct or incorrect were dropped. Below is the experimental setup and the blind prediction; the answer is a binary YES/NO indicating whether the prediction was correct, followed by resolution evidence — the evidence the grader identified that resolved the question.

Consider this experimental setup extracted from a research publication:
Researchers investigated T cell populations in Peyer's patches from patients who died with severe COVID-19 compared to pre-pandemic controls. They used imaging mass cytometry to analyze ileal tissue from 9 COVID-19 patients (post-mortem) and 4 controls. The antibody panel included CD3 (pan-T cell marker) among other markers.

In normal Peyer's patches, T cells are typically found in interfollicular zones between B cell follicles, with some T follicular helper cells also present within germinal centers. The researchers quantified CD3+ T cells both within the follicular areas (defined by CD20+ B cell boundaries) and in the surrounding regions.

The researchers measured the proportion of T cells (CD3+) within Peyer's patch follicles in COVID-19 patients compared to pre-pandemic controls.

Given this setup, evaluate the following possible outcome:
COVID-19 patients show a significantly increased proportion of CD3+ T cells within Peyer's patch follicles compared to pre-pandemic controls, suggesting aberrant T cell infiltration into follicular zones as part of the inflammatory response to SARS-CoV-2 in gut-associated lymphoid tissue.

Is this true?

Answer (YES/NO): NO